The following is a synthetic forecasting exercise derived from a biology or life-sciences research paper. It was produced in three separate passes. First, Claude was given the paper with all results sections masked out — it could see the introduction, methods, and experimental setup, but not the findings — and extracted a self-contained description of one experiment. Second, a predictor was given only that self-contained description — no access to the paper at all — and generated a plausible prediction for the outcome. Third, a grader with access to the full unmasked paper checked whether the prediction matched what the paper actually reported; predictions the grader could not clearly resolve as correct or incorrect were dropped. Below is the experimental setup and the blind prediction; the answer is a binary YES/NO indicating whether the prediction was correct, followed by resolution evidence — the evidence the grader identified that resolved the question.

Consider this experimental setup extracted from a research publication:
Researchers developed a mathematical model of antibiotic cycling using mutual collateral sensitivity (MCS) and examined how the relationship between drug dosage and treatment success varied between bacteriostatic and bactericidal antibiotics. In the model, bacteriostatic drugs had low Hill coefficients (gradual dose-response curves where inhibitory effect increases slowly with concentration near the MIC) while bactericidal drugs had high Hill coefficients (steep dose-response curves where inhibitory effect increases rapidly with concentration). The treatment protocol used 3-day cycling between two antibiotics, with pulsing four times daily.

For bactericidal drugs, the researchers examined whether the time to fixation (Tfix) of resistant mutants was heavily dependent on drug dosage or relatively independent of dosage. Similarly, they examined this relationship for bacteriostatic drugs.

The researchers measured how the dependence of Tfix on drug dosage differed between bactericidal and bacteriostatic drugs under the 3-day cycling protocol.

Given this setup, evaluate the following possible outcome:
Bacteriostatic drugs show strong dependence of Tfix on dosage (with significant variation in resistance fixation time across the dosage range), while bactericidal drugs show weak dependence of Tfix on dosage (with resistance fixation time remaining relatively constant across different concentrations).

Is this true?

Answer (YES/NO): NO